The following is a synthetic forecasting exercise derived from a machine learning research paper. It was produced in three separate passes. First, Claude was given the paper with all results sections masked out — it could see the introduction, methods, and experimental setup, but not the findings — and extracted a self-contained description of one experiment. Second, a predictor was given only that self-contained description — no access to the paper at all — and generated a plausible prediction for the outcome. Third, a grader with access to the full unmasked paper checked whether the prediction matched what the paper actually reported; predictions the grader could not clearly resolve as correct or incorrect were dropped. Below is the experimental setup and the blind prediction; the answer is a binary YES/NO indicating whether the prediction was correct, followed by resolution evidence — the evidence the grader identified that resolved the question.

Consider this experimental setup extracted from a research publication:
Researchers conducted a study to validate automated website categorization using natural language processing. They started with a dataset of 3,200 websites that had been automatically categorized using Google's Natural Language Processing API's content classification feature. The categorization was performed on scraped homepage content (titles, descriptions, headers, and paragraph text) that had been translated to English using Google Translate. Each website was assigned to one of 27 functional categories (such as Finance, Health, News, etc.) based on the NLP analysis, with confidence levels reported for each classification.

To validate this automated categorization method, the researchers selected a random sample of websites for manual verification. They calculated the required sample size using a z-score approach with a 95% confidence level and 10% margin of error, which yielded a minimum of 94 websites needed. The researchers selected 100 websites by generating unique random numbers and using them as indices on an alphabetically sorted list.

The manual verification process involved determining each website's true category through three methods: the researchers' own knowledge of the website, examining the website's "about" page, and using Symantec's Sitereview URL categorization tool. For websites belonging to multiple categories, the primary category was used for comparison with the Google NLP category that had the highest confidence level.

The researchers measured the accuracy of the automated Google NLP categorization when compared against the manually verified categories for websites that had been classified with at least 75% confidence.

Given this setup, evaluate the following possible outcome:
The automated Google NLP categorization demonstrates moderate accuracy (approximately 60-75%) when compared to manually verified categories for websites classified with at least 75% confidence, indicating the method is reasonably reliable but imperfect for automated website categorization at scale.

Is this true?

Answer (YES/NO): NO